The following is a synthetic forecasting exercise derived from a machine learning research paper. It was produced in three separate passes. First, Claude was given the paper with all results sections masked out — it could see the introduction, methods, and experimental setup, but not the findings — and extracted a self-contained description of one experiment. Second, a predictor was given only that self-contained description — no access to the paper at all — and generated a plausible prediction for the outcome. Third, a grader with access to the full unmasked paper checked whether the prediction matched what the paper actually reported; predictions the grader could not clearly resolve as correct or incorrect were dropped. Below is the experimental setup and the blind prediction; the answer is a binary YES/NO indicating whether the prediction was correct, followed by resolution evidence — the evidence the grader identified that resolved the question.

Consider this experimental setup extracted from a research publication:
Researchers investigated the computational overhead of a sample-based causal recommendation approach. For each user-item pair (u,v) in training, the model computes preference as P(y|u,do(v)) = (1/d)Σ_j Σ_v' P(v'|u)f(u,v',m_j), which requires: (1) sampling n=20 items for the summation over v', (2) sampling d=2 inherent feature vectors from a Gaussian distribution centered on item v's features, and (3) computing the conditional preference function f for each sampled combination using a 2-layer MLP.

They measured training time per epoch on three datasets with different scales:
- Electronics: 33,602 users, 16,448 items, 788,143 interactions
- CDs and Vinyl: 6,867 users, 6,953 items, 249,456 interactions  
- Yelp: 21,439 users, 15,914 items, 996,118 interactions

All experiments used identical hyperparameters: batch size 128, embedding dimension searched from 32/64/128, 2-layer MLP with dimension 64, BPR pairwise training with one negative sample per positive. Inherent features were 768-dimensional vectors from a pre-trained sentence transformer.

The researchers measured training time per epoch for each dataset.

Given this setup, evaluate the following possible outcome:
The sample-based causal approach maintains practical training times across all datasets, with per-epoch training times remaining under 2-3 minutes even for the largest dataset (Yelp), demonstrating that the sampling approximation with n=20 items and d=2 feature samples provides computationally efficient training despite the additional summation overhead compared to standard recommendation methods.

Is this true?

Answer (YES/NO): YES